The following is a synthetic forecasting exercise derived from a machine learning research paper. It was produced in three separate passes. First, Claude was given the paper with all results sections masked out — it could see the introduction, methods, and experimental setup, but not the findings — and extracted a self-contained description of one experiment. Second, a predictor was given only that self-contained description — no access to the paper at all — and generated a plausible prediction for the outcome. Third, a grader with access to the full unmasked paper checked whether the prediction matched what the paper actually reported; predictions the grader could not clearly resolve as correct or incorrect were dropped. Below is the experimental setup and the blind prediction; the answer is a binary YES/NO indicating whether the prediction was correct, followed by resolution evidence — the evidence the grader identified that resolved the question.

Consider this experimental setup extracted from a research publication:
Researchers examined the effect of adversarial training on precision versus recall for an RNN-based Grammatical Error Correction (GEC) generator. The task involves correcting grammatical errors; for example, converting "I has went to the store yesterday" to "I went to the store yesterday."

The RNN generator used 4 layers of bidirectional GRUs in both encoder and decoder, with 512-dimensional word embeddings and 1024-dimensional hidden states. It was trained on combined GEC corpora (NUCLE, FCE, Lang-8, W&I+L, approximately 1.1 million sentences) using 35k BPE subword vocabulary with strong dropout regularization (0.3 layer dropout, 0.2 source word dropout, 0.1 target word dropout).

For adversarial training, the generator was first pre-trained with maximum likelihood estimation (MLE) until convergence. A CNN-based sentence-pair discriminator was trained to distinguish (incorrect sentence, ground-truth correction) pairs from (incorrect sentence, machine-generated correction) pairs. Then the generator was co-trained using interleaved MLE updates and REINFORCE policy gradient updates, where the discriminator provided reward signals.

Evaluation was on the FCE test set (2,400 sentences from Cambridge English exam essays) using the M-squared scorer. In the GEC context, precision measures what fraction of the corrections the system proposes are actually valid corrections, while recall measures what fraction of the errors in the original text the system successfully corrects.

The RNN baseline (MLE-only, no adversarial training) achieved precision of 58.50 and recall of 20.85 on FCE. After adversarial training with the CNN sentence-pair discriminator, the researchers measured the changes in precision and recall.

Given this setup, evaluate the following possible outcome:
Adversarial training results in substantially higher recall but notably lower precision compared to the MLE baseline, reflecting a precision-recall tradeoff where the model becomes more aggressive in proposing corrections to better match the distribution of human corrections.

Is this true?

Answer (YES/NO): NO